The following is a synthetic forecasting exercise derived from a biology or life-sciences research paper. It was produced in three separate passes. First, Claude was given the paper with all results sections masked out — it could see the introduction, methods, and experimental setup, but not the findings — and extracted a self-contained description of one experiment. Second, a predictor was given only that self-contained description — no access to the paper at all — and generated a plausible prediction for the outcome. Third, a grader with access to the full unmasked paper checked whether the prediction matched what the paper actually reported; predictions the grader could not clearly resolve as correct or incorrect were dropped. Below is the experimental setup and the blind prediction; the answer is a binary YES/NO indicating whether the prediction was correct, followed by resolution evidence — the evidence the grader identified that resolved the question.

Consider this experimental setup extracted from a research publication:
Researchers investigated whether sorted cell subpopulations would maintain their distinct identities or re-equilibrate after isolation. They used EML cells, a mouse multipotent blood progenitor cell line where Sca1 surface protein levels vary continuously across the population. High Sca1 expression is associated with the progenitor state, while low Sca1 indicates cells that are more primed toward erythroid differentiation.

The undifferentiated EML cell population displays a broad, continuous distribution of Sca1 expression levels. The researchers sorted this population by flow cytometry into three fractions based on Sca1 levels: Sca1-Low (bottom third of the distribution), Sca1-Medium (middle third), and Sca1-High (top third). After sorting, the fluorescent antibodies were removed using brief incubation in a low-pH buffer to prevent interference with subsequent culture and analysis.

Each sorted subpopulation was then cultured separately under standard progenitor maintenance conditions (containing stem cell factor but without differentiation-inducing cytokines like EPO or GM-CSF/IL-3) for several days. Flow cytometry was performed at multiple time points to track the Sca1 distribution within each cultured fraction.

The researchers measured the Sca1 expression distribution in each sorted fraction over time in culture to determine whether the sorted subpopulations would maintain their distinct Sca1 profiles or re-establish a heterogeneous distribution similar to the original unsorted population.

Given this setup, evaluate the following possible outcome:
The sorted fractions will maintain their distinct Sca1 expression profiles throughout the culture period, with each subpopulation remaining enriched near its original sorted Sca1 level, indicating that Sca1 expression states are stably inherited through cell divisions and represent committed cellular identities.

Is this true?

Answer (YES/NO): NO